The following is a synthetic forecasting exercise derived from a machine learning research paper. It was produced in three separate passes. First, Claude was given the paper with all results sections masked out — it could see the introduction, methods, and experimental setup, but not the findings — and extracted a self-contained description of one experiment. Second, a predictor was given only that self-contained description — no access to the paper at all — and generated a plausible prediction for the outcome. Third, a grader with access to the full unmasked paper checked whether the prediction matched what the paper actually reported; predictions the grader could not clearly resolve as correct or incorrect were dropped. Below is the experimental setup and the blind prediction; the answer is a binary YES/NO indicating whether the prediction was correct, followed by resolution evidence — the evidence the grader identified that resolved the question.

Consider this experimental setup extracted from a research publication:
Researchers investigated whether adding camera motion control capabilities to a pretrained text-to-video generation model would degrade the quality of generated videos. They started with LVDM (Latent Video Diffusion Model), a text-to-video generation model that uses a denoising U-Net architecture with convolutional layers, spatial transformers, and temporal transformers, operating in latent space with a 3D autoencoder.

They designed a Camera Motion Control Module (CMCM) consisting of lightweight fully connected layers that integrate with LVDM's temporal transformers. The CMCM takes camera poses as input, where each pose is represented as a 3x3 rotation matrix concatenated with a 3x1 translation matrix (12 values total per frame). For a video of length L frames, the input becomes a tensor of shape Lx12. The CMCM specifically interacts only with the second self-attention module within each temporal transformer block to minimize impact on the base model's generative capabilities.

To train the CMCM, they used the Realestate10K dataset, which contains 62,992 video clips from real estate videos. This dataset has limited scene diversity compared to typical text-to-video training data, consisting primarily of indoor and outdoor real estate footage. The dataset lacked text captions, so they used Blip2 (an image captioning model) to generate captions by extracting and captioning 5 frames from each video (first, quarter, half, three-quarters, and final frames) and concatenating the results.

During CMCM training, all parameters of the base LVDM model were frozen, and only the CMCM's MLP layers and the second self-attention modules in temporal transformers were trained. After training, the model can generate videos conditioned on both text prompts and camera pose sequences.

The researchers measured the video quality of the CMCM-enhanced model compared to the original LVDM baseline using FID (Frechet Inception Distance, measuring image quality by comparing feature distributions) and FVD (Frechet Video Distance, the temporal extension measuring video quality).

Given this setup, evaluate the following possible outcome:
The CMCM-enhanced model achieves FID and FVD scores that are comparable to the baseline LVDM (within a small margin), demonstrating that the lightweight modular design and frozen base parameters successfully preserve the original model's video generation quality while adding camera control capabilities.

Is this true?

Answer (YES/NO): YES